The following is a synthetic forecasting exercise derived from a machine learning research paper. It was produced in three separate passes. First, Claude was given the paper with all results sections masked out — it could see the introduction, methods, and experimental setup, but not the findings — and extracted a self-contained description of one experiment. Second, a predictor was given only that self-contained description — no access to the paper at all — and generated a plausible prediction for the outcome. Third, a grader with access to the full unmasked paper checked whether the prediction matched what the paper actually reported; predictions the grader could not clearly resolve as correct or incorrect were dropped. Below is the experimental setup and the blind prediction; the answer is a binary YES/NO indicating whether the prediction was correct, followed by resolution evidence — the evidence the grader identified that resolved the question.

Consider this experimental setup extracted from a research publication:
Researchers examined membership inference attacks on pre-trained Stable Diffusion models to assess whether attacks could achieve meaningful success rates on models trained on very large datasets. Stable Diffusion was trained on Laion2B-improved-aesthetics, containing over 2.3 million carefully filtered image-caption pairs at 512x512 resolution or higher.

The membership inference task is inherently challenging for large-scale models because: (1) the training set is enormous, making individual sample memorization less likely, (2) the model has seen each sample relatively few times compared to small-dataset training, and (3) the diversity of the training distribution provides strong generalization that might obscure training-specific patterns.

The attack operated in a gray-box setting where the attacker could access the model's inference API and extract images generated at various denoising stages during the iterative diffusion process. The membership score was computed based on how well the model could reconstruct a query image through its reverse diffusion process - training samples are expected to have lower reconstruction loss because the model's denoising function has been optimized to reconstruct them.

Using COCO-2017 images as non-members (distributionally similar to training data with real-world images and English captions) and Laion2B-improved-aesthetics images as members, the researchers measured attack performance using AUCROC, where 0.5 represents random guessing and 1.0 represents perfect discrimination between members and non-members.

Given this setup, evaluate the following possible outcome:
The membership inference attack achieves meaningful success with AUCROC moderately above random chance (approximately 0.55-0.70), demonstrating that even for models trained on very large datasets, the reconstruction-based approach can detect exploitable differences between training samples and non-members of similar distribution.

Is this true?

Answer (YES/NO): NO